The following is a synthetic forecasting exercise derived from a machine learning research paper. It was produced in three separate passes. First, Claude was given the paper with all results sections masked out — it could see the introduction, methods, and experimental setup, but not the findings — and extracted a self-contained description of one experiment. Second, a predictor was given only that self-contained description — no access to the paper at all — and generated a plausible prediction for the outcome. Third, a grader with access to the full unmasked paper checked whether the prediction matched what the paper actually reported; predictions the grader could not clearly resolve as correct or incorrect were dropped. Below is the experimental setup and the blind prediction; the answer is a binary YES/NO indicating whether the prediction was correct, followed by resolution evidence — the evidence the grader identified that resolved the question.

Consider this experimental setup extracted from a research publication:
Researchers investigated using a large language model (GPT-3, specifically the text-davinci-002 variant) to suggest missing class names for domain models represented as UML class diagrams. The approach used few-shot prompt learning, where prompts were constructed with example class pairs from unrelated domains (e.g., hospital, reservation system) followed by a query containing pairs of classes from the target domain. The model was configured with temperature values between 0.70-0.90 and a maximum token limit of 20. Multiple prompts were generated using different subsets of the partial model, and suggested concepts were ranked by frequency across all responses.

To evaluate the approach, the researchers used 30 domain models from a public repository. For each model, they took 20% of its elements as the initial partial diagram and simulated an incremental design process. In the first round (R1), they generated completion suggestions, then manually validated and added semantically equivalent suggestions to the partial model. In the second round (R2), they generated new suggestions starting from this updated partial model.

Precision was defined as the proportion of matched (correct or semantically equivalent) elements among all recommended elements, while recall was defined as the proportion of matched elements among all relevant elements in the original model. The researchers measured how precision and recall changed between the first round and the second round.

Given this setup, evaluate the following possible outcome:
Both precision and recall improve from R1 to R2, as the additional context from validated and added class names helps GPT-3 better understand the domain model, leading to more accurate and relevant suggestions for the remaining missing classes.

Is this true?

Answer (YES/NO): NO